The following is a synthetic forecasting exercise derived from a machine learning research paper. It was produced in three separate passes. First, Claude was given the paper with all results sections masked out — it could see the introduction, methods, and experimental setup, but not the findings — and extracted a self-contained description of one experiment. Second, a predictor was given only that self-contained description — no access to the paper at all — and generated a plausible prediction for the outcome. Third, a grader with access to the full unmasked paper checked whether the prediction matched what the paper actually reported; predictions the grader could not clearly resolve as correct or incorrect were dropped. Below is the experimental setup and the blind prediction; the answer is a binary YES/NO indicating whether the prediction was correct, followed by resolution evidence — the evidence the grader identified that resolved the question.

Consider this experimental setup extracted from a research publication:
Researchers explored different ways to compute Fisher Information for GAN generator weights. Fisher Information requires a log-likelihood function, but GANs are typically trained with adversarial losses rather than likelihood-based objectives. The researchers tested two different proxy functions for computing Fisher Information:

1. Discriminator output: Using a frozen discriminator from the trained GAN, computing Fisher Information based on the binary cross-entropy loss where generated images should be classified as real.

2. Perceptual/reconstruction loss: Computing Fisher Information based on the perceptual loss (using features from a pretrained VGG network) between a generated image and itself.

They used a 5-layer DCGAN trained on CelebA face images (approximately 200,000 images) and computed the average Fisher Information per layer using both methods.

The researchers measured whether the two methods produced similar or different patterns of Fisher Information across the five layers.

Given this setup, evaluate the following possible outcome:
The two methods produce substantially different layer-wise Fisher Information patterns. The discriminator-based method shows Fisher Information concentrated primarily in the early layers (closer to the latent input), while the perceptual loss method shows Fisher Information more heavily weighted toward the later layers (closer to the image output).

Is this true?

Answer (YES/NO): NO